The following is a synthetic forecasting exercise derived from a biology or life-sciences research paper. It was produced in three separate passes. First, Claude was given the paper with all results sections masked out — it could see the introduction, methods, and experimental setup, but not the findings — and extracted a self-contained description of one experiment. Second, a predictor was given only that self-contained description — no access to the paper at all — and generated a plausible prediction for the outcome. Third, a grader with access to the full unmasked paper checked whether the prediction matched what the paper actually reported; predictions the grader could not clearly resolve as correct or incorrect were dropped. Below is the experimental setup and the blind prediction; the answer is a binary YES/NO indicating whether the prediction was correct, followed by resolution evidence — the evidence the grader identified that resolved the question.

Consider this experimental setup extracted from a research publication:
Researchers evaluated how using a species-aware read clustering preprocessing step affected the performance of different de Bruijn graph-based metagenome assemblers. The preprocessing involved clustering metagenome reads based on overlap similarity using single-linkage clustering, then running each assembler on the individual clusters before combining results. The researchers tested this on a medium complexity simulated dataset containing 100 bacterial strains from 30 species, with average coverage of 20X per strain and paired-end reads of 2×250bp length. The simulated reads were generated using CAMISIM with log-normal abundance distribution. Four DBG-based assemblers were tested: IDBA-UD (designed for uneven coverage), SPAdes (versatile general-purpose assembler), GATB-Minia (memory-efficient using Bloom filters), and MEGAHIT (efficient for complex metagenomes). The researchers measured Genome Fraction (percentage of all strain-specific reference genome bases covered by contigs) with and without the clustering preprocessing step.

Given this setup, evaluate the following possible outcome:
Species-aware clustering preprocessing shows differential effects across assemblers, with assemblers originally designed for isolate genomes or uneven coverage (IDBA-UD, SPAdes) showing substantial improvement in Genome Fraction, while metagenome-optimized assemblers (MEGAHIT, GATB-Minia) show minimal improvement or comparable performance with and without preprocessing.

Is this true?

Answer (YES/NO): NO